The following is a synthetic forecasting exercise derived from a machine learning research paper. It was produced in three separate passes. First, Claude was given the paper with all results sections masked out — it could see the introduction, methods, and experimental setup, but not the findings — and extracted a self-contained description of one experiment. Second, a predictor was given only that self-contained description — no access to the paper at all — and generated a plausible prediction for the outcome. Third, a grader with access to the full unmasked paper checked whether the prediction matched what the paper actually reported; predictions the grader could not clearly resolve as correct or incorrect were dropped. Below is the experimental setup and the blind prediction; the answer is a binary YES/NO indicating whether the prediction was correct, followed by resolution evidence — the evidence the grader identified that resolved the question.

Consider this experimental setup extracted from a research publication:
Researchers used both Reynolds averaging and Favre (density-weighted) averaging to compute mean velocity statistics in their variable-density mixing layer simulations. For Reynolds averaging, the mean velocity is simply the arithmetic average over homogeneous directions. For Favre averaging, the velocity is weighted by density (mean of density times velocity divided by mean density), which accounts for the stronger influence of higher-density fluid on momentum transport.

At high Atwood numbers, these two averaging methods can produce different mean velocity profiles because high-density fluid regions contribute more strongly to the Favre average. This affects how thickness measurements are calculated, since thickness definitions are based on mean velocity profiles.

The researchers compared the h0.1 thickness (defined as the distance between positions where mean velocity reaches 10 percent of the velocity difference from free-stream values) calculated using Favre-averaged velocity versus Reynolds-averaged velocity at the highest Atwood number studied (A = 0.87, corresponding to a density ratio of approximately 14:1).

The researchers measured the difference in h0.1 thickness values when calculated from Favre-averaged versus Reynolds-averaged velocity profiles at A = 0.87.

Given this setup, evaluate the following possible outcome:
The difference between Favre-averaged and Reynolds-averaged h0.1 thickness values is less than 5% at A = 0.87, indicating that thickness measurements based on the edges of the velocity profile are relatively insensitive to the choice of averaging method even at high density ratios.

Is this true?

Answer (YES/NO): YES